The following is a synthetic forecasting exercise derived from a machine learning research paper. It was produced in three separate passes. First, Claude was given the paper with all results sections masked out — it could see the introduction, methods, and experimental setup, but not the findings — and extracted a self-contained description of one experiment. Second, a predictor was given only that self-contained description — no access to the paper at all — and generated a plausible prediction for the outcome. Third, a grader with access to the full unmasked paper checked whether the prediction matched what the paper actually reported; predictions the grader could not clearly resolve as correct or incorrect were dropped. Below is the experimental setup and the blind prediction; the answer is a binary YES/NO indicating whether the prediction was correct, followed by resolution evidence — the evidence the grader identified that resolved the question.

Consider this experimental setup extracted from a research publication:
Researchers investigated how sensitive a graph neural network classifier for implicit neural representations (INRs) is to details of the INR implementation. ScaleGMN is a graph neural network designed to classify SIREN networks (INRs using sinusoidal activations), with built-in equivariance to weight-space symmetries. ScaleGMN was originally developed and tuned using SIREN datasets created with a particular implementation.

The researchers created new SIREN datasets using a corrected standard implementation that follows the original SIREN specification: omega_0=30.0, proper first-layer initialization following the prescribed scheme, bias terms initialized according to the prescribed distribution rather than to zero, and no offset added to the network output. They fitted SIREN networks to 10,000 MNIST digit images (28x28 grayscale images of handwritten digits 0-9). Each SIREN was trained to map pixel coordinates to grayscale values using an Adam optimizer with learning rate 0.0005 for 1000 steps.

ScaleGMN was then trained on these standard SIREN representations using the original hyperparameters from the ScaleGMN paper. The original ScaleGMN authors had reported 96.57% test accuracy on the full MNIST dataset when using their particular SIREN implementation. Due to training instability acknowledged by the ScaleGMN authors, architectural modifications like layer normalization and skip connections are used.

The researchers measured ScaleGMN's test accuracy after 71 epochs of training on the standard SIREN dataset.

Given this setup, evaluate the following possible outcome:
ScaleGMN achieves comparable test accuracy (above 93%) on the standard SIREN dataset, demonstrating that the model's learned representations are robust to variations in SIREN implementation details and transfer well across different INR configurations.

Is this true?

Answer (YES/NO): NO